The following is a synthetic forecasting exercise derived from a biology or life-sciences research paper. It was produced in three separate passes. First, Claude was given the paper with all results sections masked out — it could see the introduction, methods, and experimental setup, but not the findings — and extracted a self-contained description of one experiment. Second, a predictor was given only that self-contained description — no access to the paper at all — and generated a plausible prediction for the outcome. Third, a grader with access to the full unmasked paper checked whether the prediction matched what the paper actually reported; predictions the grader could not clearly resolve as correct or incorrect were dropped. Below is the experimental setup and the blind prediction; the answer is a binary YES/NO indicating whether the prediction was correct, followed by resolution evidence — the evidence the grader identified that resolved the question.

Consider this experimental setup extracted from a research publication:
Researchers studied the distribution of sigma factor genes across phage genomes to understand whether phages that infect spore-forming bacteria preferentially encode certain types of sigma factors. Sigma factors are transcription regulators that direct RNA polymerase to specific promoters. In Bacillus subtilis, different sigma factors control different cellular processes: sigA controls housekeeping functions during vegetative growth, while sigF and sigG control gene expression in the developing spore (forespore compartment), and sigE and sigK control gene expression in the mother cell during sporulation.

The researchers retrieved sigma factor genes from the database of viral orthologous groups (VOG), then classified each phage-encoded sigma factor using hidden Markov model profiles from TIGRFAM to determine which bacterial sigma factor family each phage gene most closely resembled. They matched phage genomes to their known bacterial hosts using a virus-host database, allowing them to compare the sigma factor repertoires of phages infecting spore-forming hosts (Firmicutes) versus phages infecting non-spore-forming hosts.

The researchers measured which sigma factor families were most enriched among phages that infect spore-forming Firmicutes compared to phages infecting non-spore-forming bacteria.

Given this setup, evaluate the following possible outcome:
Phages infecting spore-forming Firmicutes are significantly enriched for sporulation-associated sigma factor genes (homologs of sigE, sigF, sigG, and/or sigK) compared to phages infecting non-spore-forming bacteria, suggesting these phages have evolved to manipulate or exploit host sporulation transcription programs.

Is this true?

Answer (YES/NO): YES